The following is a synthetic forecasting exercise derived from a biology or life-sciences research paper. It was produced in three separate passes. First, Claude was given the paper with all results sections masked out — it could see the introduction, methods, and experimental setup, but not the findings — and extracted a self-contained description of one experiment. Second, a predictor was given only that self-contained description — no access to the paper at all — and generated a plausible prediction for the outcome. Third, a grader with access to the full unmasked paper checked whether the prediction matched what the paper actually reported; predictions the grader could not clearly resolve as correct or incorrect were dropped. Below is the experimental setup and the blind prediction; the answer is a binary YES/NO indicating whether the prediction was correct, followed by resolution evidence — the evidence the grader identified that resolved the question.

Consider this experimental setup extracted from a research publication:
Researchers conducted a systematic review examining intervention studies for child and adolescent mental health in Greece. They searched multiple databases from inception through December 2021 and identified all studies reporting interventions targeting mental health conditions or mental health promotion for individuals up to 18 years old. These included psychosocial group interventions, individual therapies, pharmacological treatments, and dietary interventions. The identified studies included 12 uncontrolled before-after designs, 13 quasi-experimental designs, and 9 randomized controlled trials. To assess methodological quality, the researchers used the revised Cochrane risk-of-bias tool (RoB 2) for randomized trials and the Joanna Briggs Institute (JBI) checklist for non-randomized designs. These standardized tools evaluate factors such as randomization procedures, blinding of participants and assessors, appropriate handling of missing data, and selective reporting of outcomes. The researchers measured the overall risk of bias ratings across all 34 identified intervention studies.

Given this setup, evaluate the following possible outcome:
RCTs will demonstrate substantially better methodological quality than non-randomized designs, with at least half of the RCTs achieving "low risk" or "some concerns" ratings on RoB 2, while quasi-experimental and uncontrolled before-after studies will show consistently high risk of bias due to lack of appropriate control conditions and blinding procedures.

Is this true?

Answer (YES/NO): NO